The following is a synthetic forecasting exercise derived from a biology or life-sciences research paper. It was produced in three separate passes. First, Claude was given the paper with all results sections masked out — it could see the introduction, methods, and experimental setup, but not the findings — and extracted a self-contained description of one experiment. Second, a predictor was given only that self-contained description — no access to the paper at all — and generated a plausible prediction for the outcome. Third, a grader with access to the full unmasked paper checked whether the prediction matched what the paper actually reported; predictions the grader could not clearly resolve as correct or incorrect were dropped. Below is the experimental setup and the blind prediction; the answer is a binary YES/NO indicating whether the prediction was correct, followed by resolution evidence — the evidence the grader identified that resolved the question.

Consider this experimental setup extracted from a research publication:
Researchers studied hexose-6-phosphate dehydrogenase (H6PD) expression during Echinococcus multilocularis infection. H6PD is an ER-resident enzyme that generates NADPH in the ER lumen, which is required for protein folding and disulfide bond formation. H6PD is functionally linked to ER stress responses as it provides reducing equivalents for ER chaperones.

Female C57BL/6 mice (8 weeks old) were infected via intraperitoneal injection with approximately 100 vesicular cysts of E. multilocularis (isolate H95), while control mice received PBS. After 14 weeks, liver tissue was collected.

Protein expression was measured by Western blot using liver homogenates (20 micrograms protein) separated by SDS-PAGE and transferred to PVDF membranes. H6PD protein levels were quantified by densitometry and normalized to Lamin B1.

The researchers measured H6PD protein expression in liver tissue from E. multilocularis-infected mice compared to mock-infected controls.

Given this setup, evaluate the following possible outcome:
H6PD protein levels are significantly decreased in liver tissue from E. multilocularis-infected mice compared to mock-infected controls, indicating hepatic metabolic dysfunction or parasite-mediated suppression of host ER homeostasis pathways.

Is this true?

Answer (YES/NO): NO